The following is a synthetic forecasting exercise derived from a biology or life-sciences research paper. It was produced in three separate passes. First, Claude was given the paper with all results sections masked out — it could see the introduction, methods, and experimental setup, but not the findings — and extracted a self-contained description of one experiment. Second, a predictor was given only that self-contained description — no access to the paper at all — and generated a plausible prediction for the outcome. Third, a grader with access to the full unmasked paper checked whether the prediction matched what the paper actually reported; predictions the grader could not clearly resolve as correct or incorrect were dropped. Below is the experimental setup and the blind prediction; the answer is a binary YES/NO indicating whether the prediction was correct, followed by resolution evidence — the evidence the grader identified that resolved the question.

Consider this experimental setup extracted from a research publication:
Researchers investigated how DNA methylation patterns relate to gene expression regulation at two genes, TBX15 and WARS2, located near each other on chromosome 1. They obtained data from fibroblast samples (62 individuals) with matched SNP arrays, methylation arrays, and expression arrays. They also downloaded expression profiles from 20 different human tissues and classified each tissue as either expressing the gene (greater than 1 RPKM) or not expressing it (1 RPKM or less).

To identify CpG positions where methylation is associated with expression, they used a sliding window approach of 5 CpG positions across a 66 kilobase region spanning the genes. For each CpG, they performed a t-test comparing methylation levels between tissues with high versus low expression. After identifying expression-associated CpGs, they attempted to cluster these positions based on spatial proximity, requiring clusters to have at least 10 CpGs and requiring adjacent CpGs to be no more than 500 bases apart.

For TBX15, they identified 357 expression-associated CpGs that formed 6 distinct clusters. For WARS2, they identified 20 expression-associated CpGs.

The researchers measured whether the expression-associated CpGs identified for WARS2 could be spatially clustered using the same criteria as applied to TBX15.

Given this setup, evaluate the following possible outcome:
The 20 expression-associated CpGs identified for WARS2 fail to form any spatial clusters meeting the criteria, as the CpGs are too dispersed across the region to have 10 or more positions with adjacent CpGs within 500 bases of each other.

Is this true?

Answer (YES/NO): YES